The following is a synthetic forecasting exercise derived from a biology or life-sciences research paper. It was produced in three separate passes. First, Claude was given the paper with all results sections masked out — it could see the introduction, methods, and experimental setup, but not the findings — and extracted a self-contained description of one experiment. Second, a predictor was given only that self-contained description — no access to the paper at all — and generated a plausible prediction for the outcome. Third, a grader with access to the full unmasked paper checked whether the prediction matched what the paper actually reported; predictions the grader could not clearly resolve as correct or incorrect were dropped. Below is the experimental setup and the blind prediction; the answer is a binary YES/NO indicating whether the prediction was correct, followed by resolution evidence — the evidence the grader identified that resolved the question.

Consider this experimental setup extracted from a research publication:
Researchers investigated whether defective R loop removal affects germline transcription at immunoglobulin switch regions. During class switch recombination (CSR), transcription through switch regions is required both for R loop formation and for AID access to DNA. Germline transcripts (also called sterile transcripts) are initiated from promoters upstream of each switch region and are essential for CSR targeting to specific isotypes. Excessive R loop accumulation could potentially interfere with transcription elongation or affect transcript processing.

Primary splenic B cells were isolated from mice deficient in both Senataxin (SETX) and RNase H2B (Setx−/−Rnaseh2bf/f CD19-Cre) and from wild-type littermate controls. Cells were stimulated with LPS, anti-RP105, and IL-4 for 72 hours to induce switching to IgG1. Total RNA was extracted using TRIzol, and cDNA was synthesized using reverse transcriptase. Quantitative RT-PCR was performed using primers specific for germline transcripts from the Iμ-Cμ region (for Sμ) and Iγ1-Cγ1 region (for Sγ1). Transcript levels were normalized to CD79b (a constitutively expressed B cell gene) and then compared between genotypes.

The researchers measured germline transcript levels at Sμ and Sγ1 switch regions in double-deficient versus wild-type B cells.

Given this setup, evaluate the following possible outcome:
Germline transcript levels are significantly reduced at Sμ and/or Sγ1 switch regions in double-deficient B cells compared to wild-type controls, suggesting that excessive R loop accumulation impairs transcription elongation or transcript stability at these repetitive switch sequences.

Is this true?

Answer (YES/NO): NO